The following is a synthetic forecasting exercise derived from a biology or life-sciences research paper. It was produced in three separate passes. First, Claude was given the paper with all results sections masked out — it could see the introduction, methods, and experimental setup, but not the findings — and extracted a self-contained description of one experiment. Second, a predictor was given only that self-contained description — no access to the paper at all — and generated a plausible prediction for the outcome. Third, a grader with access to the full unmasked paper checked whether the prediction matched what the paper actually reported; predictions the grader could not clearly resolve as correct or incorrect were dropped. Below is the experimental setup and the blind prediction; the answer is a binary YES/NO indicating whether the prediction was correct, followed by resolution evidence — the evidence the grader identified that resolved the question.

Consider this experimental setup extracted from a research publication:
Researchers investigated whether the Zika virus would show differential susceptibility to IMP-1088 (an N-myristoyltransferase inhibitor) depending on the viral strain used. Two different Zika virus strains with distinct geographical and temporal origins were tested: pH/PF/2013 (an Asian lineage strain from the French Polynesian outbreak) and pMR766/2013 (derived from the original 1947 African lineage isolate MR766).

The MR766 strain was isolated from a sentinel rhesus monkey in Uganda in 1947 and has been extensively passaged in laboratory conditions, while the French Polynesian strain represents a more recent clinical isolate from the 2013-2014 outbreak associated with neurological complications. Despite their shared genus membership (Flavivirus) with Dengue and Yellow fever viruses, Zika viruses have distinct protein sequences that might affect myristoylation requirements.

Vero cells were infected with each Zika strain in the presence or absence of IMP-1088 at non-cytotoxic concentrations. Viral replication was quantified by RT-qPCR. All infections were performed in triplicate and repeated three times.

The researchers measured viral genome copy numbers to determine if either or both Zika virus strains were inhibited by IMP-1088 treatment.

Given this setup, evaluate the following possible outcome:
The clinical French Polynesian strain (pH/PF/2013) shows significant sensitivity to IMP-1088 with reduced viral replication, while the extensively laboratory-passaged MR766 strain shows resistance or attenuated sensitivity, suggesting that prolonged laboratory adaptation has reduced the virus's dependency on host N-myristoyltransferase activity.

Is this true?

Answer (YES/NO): NO